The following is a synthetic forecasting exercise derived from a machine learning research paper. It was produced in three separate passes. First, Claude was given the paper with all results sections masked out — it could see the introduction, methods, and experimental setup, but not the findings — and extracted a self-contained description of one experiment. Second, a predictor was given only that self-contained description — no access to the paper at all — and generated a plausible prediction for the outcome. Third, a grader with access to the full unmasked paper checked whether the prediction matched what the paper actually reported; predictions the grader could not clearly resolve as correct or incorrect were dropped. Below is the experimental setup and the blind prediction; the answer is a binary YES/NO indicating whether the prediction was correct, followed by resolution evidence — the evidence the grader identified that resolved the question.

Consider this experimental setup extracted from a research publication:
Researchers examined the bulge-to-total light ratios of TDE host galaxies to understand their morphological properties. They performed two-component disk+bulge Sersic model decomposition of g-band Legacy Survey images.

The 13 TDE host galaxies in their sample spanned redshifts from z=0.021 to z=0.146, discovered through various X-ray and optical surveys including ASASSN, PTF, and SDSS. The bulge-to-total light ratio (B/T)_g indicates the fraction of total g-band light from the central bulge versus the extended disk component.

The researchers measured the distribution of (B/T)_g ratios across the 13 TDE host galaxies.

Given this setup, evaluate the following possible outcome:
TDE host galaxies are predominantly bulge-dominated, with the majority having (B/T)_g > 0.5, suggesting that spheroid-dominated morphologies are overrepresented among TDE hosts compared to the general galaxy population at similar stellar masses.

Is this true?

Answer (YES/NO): NO